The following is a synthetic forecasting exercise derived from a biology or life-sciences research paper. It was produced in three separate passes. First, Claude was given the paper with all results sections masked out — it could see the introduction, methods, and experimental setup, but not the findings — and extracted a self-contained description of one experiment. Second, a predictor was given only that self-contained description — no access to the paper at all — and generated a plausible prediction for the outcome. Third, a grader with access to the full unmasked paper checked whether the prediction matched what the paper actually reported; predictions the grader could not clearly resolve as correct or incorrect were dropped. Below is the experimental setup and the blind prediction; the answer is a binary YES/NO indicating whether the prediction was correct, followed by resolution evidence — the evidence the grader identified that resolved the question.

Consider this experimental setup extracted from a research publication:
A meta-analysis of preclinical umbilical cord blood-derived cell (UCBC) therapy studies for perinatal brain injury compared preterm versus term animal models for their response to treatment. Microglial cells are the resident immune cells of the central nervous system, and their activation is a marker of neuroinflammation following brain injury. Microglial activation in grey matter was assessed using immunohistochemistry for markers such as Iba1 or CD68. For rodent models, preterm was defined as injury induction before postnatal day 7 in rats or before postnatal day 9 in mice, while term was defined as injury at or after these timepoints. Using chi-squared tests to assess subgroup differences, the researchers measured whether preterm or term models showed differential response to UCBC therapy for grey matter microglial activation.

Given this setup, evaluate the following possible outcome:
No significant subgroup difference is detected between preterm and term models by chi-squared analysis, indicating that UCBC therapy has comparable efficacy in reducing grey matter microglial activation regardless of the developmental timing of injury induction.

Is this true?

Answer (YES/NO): NO